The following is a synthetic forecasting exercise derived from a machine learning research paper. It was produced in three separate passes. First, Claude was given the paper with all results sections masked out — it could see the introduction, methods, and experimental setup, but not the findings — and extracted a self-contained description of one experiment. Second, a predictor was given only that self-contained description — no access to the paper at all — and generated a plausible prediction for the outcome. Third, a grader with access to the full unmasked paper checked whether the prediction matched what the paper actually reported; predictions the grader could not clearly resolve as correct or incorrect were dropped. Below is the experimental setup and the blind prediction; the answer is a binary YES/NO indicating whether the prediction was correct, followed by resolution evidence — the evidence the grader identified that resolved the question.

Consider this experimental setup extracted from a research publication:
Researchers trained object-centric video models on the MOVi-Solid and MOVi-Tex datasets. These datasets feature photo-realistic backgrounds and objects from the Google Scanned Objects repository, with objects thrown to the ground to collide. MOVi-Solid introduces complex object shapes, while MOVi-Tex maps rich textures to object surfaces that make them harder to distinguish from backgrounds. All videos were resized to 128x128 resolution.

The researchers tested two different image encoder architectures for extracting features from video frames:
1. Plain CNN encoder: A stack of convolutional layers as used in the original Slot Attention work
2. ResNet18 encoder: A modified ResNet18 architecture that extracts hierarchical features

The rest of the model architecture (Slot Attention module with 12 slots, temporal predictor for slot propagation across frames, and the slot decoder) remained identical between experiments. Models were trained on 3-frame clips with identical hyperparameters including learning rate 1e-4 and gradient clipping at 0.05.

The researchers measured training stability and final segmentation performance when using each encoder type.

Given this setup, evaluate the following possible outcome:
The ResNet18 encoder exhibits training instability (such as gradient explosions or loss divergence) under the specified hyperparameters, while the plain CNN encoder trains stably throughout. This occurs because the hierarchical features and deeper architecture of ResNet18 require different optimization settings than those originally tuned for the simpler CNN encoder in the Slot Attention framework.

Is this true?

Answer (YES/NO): YES